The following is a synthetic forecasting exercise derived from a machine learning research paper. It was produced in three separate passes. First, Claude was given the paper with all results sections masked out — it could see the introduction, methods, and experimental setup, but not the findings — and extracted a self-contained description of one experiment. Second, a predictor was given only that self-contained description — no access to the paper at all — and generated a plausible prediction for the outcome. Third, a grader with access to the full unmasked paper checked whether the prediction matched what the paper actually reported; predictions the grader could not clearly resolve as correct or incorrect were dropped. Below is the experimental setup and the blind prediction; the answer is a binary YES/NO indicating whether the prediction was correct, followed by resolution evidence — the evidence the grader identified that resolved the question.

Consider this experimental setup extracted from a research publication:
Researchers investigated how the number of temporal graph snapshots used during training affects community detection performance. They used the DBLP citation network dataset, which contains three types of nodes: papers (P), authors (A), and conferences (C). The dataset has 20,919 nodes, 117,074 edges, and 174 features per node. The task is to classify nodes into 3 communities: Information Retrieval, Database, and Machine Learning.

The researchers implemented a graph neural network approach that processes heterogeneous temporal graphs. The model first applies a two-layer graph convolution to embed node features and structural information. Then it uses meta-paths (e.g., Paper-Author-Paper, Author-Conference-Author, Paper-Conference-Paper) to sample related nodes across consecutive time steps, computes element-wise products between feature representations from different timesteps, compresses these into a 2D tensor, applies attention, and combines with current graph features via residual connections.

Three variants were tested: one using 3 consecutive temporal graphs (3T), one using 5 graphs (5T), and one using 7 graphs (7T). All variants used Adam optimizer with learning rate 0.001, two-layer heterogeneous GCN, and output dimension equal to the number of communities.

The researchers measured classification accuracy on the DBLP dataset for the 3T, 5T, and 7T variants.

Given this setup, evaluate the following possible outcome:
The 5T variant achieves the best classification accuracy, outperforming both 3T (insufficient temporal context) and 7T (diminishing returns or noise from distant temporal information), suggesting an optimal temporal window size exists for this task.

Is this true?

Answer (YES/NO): NO